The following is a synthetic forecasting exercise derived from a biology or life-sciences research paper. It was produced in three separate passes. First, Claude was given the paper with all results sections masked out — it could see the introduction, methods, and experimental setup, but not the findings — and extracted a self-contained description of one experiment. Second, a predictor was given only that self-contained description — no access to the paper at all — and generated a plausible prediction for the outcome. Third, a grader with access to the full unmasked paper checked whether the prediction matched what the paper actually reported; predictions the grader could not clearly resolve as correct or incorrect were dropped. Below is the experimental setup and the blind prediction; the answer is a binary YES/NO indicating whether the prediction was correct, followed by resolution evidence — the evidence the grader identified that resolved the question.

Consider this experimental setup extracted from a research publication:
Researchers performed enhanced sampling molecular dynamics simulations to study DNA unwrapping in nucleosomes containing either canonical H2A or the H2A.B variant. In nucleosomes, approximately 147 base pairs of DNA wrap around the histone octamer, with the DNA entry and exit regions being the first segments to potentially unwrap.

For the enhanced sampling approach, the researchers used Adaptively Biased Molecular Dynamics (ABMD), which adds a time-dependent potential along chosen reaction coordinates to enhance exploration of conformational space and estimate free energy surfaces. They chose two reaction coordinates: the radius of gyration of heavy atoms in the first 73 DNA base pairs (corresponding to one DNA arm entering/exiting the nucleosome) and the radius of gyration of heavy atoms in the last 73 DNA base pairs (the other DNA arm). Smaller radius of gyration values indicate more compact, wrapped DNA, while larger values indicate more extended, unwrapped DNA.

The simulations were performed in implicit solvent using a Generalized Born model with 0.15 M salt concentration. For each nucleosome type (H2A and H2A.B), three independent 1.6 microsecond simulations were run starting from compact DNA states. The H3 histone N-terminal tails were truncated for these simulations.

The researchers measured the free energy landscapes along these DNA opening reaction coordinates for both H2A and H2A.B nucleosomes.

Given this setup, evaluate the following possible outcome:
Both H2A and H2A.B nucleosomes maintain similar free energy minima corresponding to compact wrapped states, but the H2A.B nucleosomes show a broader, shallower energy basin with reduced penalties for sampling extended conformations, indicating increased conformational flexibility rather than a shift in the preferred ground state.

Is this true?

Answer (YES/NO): YES